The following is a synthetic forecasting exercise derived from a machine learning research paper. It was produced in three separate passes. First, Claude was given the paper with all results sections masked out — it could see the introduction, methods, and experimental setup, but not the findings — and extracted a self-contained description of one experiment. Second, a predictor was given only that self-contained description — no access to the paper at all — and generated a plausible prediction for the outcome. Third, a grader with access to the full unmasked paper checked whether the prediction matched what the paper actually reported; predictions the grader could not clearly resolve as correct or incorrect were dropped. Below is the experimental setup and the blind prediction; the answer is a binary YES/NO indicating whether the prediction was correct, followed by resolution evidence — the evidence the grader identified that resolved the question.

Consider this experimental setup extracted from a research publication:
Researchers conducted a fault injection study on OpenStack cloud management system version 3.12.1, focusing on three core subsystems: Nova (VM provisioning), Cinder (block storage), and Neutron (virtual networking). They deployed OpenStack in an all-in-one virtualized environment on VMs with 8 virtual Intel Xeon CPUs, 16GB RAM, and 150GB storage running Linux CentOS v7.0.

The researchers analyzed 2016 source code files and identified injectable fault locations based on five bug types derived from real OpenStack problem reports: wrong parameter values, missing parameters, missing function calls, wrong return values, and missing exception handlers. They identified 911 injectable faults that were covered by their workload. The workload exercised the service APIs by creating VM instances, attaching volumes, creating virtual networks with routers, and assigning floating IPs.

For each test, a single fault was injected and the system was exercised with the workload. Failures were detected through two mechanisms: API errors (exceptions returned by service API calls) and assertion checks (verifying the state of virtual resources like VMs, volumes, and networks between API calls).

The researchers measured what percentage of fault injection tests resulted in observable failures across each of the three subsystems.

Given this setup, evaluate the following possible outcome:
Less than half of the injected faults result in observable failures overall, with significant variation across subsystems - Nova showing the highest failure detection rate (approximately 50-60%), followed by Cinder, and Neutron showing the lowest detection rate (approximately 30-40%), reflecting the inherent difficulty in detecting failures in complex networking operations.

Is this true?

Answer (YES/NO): NO